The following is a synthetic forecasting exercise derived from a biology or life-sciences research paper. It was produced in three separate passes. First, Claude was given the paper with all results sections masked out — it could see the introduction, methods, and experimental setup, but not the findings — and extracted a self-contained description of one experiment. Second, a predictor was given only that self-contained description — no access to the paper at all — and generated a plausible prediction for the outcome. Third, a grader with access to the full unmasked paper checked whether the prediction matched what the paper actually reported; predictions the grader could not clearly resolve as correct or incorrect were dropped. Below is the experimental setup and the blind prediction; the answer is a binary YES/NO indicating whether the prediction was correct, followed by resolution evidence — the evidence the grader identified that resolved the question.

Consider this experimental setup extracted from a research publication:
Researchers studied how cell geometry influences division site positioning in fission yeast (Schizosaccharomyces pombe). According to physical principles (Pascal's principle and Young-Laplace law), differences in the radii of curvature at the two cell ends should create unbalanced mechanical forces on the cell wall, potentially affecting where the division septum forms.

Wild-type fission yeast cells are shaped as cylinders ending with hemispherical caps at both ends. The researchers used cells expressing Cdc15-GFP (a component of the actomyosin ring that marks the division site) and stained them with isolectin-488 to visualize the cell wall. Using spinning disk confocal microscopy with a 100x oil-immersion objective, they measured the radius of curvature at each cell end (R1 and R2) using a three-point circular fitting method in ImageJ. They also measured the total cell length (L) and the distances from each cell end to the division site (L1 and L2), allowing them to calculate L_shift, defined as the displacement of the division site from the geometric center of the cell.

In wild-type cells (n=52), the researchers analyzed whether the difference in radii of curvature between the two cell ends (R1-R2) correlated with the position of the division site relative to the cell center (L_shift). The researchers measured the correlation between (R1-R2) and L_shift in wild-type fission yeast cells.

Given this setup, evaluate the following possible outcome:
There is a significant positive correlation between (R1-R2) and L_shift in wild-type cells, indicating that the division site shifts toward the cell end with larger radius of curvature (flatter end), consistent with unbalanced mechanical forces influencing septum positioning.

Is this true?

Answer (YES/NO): NO